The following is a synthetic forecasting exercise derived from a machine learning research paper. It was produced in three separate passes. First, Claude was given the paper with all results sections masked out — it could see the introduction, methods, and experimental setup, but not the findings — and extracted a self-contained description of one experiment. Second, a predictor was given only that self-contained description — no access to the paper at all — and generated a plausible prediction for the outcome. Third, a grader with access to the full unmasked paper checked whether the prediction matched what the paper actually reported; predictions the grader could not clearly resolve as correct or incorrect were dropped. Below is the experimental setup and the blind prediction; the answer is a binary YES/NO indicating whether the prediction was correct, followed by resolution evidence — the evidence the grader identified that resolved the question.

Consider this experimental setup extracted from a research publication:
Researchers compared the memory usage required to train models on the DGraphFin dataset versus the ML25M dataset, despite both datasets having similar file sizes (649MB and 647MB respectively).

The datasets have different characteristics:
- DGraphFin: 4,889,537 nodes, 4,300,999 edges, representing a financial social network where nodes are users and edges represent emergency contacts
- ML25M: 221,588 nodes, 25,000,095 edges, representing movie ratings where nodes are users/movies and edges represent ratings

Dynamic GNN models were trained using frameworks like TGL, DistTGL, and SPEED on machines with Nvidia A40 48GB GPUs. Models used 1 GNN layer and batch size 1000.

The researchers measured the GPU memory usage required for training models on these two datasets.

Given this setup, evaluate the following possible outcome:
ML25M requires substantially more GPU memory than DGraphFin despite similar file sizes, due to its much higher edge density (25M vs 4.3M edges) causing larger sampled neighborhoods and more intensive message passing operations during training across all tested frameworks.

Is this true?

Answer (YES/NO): NO